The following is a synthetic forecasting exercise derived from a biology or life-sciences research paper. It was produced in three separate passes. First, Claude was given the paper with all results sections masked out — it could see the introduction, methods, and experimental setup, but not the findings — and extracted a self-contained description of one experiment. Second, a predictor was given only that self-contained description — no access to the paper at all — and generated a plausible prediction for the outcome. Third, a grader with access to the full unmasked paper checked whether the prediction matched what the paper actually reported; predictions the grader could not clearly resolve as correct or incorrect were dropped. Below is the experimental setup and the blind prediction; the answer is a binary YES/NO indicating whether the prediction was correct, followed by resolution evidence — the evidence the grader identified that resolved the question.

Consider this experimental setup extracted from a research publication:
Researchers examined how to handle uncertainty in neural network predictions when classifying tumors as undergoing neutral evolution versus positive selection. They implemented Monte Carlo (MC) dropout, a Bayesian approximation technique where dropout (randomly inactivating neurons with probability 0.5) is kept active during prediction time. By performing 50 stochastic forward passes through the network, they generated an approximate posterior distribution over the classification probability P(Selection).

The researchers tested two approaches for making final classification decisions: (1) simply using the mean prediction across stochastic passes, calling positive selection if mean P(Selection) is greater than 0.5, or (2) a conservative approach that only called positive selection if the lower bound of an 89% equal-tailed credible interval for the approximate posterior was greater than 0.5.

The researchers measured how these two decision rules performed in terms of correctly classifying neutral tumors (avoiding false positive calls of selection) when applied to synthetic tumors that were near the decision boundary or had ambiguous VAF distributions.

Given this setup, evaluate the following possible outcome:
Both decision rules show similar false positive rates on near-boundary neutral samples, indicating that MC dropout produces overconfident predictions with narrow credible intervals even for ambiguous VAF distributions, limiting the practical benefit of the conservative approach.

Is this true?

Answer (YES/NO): NO